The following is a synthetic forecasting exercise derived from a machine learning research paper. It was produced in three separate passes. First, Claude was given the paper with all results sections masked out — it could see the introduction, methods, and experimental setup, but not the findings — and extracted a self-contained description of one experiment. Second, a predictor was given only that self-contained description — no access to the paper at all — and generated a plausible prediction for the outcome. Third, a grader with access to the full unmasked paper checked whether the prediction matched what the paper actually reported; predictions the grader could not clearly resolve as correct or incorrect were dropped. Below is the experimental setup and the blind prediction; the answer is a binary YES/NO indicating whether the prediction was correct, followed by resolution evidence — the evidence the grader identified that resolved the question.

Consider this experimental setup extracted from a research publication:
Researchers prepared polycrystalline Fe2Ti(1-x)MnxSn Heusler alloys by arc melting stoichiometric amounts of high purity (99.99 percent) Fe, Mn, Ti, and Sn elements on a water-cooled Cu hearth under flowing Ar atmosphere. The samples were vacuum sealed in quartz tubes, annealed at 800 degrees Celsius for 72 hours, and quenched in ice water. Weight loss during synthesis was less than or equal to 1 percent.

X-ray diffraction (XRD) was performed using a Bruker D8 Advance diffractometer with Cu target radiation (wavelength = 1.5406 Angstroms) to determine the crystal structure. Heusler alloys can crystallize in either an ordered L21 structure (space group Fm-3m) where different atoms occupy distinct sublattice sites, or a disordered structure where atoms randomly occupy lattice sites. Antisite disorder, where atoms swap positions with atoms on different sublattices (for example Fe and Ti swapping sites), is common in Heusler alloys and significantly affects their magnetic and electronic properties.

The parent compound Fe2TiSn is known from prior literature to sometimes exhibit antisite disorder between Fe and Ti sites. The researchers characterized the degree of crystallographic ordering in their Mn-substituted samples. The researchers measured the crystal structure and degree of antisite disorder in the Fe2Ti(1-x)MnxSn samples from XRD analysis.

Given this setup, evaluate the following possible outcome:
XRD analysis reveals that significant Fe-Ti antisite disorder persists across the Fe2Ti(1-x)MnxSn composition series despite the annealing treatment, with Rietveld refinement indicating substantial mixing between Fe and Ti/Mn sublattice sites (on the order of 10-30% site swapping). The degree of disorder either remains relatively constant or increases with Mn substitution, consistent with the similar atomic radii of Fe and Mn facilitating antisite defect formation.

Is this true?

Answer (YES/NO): NO